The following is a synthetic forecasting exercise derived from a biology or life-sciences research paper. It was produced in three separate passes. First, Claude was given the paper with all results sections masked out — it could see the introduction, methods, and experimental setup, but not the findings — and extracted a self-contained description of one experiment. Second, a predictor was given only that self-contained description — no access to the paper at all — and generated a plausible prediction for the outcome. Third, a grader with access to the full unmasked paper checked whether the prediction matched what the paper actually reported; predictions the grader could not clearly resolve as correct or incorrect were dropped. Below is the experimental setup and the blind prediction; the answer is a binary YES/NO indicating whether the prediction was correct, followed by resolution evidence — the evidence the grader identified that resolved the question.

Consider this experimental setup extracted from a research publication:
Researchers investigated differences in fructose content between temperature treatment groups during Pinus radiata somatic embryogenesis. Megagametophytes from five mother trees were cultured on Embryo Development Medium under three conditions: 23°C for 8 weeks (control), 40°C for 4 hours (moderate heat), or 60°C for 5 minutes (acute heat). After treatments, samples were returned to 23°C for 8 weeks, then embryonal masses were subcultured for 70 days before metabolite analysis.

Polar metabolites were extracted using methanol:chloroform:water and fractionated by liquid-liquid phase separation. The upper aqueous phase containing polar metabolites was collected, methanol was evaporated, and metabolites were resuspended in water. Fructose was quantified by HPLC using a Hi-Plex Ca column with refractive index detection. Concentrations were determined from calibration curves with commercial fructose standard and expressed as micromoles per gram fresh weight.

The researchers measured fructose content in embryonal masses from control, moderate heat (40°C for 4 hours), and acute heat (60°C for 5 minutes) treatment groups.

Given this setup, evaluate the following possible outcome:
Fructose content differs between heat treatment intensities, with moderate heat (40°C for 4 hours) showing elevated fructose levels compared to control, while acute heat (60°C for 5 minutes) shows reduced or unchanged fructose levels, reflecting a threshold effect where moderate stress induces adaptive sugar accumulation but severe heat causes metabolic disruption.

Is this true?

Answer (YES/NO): YES